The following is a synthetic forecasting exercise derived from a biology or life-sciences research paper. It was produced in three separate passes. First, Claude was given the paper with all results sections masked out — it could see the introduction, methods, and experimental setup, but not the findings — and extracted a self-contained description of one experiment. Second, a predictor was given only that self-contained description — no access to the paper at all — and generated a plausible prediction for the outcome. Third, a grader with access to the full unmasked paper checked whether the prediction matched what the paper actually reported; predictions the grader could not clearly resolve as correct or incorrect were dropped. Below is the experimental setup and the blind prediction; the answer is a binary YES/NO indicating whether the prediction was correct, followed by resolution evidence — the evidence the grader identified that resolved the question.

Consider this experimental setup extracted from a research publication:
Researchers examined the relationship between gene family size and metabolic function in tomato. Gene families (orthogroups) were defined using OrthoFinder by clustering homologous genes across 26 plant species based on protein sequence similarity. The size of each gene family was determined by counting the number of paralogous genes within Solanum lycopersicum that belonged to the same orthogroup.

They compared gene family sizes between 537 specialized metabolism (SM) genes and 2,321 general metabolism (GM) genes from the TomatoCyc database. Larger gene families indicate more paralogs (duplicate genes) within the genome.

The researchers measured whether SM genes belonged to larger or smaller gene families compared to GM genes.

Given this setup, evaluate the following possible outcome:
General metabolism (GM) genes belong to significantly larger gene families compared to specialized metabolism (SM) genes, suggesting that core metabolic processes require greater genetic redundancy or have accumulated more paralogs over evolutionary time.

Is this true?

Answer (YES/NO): NO